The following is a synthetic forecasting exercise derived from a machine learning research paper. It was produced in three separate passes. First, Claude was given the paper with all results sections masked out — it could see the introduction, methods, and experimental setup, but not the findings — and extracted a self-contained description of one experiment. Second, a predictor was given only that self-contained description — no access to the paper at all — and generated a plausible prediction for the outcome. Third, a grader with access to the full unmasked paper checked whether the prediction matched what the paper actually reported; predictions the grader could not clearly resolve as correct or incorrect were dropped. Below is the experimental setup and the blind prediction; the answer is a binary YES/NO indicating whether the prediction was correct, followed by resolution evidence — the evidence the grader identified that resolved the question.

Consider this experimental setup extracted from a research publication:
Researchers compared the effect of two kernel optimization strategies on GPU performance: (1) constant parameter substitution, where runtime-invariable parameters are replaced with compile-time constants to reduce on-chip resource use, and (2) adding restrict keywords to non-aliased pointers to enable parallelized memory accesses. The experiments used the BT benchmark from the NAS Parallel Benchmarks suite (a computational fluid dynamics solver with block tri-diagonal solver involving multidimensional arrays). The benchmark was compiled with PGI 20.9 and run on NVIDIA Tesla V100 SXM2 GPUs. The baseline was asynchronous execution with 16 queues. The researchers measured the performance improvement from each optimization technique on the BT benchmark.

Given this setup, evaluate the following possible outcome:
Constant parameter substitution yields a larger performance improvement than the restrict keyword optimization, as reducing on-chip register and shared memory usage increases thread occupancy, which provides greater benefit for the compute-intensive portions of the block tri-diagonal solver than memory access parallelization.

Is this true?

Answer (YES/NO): NO